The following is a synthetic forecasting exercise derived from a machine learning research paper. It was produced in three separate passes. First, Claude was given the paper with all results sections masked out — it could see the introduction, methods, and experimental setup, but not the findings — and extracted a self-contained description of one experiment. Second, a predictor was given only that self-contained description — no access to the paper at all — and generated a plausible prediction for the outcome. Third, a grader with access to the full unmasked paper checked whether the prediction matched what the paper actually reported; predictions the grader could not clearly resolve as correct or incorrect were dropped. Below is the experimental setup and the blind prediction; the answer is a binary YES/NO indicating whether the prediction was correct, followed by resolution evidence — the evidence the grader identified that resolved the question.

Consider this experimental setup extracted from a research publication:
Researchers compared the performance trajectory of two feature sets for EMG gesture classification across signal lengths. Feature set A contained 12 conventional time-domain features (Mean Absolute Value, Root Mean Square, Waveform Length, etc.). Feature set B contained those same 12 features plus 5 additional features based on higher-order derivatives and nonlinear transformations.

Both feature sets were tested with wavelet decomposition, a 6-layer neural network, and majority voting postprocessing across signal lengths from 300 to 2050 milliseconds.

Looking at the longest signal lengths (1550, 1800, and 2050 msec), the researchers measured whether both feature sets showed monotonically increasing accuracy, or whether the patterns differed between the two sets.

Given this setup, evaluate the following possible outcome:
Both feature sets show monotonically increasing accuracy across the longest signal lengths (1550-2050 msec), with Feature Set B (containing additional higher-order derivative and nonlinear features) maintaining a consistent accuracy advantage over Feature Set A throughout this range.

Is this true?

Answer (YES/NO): NO